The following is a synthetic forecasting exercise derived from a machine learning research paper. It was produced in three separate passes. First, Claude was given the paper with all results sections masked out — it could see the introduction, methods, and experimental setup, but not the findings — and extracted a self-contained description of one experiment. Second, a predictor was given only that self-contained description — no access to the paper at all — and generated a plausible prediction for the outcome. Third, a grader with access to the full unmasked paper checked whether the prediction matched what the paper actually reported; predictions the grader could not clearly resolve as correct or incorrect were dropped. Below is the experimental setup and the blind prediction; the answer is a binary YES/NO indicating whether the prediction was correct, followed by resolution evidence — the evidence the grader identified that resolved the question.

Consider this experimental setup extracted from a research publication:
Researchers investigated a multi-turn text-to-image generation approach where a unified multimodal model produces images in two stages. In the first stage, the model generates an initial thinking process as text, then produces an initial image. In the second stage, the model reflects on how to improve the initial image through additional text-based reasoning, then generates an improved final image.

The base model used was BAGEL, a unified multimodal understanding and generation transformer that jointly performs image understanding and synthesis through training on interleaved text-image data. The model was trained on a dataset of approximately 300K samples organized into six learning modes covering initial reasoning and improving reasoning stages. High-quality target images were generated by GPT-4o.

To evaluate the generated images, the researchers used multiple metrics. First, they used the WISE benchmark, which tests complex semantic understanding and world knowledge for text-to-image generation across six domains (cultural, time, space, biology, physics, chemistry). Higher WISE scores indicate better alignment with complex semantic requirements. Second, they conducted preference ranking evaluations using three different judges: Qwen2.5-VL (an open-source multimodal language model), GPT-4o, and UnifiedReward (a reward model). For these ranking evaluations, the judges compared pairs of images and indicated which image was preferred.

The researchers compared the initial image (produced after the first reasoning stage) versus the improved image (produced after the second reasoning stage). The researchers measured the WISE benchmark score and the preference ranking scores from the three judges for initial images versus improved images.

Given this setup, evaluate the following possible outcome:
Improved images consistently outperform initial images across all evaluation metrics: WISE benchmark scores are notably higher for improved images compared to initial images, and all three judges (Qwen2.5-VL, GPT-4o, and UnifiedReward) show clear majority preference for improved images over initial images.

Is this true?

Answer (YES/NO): NO